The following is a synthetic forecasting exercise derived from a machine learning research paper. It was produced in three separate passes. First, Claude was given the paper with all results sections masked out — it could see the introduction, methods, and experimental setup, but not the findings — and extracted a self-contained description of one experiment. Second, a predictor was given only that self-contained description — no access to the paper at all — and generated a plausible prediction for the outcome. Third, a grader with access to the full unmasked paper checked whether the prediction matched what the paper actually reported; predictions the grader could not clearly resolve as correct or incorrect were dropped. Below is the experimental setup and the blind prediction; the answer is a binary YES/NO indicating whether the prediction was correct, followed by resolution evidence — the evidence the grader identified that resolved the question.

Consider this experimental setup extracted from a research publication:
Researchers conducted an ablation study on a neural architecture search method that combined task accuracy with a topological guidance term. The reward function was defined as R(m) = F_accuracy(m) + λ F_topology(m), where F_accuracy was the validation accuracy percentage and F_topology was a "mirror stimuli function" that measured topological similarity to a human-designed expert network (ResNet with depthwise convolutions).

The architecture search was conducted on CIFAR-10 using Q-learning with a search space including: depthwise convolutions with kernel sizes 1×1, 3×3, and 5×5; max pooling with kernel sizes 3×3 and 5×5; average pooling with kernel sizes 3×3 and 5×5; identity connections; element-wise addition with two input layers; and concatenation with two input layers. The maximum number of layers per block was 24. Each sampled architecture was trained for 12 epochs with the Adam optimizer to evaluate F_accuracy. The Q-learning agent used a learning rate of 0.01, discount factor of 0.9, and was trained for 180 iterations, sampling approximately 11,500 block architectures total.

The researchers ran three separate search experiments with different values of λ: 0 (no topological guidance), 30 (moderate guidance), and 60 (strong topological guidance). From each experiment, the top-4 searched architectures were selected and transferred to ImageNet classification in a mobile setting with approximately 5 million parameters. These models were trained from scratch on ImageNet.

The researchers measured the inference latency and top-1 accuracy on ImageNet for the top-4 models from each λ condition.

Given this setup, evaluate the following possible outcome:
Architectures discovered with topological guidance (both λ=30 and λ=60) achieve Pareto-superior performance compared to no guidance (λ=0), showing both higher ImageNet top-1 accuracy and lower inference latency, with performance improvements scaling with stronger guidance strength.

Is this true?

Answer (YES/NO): NO